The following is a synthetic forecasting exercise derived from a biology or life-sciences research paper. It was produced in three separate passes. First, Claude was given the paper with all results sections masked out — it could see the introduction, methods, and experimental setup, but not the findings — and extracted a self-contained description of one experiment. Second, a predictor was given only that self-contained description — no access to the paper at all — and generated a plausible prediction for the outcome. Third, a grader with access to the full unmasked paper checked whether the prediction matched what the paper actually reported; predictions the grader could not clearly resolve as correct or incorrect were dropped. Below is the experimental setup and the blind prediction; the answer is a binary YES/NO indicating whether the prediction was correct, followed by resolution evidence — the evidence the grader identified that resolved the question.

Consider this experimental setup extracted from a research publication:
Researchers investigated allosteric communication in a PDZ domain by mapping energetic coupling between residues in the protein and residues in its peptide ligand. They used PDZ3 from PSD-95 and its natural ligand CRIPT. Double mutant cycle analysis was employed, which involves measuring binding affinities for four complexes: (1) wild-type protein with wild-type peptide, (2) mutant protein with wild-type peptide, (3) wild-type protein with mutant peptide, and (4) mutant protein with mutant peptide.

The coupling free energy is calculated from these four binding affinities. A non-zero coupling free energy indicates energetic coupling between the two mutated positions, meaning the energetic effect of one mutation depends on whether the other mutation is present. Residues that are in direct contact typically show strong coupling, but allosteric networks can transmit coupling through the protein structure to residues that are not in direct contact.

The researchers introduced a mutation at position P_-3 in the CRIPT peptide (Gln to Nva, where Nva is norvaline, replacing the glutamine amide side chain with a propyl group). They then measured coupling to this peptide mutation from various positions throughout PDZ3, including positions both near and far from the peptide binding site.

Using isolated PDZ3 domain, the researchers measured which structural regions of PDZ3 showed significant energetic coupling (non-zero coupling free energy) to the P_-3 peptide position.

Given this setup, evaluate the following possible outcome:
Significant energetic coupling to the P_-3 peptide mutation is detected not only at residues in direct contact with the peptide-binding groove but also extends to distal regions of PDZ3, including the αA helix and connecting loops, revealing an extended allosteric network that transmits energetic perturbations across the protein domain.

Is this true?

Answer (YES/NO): NO